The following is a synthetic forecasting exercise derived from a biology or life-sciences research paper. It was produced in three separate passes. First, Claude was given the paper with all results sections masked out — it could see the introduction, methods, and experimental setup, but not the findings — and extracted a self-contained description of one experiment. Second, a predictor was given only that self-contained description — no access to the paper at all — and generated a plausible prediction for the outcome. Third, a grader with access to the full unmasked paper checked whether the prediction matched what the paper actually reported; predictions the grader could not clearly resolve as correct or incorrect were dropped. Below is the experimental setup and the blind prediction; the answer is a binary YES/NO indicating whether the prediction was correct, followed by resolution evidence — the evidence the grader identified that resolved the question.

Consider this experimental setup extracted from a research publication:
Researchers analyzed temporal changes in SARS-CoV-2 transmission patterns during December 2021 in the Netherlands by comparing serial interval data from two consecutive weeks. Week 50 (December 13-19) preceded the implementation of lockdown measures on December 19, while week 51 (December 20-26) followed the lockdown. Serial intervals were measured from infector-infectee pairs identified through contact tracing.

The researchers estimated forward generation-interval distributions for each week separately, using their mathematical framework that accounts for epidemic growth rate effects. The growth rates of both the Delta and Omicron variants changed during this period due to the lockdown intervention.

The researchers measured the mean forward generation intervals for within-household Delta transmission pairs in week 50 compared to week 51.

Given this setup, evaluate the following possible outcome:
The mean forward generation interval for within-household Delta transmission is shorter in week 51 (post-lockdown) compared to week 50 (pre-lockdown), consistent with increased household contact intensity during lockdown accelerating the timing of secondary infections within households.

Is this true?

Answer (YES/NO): YES